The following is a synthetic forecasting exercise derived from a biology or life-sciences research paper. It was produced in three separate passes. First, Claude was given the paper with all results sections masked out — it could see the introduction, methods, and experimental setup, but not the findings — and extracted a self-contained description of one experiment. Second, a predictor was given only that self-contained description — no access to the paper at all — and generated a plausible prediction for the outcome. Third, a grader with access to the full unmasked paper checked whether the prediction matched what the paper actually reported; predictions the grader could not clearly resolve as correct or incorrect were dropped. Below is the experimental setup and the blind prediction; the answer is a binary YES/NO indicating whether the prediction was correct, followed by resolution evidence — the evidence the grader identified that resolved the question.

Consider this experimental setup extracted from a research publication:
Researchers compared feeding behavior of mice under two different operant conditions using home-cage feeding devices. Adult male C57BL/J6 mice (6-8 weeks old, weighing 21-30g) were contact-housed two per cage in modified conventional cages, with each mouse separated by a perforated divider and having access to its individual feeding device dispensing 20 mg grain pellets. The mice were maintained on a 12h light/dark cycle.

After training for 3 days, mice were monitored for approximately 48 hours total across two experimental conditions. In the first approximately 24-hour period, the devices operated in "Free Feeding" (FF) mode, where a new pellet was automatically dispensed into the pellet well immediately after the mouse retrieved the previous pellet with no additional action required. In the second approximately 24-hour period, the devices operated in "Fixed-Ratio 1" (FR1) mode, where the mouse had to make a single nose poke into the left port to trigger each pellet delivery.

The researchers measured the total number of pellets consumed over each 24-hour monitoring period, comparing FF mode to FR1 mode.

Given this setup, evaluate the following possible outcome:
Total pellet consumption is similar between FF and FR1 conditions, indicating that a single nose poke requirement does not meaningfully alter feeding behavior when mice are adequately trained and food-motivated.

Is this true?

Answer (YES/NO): NO